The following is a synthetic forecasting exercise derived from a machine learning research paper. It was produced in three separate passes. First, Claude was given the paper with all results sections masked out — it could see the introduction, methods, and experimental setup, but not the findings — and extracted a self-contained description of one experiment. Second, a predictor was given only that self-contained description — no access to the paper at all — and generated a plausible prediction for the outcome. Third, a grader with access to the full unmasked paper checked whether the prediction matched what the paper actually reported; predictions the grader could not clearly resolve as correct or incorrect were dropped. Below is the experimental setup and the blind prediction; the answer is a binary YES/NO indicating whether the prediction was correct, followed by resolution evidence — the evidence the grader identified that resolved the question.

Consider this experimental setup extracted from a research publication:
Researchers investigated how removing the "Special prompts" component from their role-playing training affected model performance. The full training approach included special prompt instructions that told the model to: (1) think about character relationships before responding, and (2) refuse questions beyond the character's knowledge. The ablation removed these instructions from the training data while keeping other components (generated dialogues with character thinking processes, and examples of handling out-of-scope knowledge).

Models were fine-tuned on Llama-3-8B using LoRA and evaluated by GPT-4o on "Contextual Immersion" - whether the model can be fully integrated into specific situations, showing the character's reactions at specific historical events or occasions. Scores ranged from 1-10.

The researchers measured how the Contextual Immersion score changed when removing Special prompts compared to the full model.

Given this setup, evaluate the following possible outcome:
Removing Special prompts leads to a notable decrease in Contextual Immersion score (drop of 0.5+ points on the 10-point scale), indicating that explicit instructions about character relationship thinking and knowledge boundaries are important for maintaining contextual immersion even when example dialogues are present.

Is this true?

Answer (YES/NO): NO